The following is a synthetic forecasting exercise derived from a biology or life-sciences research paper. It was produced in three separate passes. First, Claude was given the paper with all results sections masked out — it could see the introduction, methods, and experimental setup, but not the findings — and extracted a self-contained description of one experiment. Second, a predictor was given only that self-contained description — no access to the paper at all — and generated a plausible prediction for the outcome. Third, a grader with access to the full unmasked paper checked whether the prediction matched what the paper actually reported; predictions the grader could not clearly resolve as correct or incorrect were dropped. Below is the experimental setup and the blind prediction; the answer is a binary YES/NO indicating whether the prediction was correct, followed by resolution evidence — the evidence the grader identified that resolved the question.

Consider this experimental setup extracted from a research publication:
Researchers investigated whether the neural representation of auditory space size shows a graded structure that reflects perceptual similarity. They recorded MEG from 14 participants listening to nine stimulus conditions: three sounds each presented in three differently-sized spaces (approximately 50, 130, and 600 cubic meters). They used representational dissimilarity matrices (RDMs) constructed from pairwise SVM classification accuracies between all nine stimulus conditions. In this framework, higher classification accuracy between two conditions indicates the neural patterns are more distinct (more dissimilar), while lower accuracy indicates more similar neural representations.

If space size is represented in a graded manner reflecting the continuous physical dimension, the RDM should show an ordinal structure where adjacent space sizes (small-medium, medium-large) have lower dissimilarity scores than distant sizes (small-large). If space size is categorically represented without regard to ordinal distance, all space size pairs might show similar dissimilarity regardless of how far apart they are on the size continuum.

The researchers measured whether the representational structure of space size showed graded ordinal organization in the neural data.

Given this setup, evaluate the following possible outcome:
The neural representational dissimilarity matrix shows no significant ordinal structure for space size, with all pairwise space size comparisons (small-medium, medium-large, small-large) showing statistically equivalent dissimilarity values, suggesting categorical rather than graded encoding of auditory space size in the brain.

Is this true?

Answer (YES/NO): NO